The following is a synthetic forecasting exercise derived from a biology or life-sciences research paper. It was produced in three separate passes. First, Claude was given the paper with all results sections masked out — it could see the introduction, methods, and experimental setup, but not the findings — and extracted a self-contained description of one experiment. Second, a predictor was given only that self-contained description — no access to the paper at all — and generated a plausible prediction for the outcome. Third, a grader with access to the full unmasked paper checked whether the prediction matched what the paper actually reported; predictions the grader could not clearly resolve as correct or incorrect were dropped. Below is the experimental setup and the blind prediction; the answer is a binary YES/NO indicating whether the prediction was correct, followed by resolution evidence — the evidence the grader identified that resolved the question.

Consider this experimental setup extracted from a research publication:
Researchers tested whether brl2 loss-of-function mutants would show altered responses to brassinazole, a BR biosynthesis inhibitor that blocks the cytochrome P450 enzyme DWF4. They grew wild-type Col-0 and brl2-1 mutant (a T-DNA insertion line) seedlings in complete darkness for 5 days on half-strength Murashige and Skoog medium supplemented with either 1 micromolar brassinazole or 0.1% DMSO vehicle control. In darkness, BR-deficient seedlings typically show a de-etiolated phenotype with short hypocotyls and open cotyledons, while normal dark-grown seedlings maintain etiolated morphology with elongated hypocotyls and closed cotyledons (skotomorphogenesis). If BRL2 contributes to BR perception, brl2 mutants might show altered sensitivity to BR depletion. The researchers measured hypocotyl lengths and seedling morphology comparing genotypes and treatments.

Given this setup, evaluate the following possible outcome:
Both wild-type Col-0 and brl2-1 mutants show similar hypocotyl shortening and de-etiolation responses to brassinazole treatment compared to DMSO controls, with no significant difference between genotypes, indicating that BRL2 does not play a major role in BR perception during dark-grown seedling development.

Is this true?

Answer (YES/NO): YES